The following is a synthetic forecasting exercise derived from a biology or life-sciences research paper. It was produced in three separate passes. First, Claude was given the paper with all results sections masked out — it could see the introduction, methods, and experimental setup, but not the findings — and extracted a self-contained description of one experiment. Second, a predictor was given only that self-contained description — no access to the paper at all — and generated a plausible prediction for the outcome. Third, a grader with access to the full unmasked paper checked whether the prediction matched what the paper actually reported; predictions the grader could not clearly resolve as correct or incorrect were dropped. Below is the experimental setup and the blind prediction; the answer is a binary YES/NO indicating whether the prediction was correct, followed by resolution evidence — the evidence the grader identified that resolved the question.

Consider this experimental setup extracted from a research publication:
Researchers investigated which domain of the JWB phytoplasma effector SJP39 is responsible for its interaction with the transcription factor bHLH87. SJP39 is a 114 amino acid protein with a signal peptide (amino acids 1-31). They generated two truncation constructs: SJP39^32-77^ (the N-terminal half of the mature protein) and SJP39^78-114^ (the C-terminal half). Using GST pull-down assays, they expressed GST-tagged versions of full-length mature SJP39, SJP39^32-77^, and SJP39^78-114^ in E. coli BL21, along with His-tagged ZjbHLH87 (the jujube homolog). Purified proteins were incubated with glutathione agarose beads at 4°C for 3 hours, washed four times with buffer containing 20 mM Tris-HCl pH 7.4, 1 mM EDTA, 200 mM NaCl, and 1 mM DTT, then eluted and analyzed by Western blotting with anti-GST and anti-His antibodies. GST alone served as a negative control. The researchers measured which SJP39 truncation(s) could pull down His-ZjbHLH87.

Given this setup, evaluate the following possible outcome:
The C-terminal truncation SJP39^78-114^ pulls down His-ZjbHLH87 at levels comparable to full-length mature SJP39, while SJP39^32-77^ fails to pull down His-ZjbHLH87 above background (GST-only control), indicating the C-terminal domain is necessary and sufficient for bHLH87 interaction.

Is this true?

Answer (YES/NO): NO